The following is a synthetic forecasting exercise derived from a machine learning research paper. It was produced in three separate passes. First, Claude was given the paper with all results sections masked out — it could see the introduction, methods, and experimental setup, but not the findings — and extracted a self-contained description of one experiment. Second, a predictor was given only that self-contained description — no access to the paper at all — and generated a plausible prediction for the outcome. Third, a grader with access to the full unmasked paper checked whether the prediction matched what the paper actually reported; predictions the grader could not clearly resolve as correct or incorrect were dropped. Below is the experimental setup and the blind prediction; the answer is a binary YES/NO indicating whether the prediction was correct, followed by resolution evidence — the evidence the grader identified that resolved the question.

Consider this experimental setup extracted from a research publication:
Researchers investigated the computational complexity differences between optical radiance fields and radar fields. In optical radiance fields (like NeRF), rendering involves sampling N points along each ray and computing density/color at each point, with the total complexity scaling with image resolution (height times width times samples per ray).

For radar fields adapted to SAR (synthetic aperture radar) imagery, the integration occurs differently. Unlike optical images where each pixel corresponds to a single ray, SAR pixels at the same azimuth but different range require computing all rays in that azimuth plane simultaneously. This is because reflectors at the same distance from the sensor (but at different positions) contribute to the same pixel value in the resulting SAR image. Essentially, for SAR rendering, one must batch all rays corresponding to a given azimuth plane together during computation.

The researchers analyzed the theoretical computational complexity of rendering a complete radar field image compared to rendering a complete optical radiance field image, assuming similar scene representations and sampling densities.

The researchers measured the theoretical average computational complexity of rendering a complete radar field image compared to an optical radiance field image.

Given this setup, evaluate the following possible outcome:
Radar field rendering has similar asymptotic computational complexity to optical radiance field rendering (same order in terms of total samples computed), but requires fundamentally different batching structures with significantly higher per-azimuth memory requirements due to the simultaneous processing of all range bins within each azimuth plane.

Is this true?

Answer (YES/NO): NO